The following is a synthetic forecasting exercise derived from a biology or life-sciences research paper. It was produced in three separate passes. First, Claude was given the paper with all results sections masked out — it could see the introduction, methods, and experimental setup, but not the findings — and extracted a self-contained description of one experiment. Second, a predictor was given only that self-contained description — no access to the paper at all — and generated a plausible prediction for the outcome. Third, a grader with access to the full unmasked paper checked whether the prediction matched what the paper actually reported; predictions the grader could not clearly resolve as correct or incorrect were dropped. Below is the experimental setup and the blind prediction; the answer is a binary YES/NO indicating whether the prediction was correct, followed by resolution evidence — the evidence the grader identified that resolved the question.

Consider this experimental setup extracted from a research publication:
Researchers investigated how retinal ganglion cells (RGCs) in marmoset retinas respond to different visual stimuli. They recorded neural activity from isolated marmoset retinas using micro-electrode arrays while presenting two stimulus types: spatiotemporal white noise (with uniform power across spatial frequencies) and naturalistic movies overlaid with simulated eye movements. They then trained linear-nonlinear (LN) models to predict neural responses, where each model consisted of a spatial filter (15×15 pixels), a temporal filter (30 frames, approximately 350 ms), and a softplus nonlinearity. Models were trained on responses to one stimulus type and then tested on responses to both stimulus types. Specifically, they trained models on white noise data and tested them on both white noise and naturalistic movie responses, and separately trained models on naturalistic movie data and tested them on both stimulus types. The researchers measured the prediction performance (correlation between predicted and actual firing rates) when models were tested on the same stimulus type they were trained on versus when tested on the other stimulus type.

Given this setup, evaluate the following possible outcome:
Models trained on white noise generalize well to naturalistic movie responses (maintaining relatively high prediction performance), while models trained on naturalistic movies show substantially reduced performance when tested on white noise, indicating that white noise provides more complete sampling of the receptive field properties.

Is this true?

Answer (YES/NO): NO